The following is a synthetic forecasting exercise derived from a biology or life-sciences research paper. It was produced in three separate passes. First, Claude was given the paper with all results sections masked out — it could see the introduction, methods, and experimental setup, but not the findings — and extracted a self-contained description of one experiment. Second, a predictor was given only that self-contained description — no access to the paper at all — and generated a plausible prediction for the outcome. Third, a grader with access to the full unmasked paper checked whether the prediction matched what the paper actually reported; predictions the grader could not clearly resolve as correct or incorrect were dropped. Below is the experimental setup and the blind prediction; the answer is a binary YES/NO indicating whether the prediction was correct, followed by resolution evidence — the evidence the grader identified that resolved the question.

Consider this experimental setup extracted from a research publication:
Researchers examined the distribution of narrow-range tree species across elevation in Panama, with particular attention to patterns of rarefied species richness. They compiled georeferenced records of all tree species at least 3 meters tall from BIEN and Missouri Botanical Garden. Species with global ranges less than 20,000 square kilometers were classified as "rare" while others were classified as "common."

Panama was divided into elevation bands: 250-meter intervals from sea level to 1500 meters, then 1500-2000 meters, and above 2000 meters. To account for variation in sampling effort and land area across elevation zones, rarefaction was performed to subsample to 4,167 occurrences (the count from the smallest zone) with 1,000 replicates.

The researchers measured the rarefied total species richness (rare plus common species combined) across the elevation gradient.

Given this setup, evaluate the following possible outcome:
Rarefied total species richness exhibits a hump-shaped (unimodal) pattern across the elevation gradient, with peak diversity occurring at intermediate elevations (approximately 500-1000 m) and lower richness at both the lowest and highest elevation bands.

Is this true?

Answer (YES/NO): NO